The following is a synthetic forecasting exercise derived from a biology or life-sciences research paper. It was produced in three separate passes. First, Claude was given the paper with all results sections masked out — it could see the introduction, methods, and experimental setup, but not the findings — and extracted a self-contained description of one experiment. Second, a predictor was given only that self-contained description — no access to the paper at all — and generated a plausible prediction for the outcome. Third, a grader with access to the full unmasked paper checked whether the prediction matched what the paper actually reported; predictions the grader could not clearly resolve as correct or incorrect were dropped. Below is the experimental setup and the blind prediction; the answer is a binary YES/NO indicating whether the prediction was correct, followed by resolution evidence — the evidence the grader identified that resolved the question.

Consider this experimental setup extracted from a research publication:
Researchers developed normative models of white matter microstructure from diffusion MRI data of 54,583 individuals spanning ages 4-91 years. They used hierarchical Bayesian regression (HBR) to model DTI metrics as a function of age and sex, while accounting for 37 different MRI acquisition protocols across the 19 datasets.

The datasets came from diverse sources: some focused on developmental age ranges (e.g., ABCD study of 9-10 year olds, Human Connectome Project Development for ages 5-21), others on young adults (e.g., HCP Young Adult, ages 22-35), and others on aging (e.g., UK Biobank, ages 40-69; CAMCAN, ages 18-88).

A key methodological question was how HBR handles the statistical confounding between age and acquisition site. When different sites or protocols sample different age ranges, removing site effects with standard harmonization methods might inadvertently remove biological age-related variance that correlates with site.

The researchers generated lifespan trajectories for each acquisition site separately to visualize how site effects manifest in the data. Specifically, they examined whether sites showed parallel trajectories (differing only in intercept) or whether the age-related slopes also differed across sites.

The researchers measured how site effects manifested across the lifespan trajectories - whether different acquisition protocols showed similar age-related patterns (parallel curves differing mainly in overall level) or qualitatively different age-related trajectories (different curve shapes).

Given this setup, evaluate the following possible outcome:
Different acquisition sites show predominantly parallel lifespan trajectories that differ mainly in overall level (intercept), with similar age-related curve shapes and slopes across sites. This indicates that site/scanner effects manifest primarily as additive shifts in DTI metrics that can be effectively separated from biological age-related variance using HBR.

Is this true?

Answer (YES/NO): YES